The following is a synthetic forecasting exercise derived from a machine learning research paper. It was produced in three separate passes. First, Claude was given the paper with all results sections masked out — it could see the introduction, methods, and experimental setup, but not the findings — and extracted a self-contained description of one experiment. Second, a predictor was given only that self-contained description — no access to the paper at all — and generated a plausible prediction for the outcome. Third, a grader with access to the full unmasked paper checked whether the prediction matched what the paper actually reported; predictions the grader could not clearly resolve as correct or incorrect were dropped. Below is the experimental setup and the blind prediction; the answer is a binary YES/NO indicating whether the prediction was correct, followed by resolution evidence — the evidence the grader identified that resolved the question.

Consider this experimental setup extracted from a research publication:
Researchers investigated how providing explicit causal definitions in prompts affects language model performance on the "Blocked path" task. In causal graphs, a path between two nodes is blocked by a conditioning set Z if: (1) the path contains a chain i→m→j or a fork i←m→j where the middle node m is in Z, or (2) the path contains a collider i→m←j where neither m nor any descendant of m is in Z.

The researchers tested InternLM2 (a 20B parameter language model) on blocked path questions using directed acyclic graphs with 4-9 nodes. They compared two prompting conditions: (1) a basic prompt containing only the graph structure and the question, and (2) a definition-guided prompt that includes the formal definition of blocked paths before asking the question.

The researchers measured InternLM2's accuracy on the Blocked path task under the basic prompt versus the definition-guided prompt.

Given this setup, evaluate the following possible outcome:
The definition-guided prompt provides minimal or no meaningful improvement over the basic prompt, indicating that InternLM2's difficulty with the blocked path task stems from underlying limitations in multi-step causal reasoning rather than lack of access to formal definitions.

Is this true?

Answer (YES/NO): NO